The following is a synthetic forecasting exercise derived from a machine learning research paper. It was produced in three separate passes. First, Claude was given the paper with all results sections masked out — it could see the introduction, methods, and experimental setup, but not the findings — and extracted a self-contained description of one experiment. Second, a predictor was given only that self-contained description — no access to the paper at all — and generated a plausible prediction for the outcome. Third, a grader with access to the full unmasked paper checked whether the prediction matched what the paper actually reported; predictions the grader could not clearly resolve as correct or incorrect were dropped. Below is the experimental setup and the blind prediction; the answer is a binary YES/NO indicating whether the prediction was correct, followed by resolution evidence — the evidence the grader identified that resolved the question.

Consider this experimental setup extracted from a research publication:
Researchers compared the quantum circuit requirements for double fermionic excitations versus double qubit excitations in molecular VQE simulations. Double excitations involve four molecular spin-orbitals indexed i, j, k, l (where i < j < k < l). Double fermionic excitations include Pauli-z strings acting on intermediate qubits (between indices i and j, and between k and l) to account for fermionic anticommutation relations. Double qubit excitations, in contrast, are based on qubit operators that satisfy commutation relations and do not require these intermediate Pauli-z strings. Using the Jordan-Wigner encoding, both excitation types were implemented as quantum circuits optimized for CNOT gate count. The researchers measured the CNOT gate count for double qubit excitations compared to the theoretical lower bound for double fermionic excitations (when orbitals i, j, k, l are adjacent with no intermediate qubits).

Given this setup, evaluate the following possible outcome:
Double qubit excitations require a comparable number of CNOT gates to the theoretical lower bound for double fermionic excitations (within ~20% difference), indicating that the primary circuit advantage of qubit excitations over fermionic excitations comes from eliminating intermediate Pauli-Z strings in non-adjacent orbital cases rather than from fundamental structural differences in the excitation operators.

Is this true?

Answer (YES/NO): YES